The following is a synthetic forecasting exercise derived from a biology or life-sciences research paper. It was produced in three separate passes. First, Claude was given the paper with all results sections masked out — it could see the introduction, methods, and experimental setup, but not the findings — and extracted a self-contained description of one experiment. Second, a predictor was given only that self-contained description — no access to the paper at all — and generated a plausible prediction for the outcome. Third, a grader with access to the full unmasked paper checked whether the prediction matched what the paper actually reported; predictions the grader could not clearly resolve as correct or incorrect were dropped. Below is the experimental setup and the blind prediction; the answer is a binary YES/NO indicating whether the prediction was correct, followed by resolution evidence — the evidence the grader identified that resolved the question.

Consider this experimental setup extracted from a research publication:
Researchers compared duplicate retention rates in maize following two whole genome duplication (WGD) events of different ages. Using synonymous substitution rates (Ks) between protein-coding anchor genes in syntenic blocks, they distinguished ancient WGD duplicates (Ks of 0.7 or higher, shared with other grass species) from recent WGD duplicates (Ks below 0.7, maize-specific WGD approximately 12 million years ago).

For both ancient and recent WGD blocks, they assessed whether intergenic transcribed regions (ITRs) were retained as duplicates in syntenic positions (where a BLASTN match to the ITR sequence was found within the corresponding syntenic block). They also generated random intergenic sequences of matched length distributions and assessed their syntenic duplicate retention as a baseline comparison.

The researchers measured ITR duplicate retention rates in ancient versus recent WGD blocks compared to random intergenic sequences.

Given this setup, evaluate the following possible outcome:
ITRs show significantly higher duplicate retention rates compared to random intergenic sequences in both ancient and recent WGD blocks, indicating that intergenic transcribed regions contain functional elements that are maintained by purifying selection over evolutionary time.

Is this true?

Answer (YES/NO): NO